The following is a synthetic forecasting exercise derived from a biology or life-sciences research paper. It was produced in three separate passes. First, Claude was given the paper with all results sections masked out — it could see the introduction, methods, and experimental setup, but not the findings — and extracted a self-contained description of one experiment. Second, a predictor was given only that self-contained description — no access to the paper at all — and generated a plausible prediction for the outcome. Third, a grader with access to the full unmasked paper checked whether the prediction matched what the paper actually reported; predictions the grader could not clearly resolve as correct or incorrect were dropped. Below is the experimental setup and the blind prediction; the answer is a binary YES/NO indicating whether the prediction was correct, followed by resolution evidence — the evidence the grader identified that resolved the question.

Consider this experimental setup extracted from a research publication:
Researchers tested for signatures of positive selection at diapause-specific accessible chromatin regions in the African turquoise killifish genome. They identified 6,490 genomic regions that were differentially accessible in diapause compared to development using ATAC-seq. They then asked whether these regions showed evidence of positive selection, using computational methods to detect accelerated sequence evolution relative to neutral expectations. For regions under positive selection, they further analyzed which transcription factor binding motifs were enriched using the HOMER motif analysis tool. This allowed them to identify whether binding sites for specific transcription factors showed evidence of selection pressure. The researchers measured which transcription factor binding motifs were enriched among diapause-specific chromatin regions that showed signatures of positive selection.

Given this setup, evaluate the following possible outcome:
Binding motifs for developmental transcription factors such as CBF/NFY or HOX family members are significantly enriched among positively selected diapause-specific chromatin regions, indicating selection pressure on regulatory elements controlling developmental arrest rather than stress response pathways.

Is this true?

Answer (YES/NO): NO